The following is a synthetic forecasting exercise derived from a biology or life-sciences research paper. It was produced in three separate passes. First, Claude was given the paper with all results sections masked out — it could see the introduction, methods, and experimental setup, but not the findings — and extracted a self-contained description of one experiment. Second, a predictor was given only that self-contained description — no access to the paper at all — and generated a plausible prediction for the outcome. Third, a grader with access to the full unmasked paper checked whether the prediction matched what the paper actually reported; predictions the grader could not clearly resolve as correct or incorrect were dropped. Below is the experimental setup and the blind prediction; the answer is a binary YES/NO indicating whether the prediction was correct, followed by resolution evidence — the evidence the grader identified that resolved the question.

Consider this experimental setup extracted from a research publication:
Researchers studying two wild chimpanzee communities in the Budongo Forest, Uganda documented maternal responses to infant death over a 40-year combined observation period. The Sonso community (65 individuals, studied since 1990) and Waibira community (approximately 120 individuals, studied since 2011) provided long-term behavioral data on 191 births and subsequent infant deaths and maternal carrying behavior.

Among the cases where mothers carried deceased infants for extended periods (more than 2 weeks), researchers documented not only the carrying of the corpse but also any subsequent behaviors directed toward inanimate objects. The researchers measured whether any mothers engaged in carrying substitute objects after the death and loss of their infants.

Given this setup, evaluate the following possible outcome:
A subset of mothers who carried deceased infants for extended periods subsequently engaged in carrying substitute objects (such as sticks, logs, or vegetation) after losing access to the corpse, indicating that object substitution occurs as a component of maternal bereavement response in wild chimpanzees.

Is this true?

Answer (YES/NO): YES